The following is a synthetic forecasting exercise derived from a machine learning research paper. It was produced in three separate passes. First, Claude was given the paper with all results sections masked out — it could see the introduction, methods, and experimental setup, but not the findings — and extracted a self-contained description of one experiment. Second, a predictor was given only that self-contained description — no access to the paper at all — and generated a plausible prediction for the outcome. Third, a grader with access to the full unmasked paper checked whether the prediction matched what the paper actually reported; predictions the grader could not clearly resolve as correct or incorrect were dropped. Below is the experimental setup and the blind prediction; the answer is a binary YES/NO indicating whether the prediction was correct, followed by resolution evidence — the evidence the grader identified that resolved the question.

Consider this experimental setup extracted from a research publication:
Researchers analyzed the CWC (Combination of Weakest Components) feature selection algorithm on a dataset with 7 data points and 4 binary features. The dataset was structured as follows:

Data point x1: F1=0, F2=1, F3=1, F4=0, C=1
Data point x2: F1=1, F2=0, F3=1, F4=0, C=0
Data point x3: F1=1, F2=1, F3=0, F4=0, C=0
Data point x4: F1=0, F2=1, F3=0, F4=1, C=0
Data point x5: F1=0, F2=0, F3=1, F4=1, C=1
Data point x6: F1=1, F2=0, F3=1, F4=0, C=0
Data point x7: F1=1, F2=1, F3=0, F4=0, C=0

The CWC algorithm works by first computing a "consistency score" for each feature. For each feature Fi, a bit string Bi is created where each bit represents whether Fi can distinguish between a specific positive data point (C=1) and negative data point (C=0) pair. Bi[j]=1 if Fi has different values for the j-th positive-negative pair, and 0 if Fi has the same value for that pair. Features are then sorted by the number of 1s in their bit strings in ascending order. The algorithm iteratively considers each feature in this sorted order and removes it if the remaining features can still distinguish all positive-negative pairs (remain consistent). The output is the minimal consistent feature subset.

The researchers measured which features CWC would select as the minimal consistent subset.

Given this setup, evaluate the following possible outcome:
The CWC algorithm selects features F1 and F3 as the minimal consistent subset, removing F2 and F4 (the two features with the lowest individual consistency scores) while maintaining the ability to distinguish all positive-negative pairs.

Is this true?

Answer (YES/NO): YES